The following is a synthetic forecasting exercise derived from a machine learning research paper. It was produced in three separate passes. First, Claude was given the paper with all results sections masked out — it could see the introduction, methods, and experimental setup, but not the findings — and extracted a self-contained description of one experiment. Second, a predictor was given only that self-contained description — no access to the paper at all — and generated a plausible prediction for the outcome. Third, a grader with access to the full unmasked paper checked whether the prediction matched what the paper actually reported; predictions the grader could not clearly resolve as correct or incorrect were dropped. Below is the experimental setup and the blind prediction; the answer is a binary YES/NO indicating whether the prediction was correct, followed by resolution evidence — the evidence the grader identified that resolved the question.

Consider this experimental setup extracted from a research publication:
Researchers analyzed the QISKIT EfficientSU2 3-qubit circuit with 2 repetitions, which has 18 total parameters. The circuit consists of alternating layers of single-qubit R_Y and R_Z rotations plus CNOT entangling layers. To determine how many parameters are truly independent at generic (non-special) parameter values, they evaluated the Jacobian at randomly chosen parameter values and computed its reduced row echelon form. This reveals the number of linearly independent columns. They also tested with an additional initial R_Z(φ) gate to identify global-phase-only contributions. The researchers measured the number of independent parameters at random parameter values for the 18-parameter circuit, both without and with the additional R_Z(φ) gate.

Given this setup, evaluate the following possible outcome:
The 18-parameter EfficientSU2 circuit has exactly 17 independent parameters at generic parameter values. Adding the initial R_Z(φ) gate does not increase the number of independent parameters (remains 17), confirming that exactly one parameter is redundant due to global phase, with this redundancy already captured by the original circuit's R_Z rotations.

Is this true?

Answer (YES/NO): NO